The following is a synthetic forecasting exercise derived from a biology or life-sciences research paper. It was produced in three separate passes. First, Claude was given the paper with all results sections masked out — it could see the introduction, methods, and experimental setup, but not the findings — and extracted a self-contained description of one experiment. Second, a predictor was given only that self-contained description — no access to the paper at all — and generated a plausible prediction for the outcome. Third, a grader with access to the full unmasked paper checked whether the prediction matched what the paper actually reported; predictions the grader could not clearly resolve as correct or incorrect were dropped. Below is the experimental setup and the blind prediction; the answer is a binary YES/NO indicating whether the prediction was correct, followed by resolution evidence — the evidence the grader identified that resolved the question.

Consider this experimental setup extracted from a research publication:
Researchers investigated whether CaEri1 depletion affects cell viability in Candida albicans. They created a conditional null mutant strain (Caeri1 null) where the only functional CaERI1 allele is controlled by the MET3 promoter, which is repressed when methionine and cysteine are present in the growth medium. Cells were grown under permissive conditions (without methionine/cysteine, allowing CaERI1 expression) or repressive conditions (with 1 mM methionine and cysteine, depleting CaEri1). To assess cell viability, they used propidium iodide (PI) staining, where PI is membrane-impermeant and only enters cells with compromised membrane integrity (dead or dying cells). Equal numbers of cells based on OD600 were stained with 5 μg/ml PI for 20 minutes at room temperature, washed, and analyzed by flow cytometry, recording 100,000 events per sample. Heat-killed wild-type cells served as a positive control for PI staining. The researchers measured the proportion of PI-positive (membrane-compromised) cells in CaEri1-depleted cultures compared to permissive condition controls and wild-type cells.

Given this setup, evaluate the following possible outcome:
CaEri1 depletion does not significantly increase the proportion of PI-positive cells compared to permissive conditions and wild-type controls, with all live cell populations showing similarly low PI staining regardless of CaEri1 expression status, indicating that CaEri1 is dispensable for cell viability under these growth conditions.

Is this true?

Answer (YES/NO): YES